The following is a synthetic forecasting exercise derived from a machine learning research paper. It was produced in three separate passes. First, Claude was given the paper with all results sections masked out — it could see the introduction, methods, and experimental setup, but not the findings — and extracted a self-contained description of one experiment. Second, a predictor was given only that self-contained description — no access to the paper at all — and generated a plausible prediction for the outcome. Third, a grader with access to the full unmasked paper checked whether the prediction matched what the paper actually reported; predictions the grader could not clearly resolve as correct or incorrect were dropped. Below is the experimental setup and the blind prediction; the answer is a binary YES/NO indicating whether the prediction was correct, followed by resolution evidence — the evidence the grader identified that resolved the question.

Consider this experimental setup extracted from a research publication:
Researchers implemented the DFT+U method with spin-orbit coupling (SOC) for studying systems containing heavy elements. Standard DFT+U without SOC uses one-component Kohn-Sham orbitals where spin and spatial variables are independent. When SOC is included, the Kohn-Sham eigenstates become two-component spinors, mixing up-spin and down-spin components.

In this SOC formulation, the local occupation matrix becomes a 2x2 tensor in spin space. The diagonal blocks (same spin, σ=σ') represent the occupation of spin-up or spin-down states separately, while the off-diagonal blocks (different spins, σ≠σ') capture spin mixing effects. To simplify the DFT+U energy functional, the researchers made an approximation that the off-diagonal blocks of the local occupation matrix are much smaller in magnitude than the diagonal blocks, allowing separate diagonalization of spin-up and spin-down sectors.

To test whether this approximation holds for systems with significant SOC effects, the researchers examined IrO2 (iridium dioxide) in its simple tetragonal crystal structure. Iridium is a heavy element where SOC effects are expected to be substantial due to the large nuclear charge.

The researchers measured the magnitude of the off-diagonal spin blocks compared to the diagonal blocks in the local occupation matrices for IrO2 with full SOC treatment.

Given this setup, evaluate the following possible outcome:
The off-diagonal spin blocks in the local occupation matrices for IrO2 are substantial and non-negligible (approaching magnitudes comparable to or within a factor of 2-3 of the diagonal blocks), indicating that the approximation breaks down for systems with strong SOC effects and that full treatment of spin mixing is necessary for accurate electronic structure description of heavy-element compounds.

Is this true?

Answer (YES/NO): NO